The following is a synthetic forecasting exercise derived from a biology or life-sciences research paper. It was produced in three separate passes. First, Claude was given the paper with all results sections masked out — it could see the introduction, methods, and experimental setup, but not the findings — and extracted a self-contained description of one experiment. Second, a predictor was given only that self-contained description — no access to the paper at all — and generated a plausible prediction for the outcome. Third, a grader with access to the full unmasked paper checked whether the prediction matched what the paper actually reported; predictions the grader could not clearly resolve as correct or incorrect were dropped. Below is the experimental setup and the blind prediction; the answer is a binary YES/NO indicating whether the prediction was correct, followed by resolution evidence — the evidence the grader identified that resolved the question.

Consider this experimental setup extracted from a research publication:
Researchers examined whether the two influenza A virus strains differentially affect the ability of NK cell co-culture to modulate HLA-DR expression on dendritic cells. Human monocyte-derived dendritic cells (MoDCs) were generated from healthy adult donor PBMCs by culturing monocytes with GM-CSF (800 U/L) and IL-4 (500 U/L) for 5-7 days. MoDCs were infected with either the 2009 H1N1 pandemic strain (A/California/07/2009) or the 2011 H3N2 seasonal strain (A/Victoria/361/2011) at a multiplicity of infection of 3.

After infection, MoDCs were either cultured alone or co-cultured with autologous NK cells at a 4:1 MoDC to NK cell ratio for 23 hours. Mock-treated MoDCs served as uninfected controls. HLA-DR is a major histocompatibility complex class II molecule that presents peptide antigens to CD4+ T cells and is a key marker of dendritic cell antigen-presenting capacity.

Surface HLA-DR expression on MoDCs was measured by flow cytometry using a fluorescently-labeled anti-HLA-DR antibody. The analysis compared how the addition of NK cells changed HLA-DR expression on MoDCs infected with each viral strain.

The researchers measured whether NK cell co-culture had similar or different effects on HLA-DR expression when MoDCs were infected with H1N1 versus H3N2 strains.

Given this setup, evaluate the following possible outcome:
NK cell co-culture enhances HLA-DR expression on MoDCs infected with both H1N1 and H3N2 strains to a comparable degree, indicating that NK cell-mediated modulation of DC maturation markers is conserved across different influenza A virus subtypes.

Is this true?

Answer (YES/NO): NO